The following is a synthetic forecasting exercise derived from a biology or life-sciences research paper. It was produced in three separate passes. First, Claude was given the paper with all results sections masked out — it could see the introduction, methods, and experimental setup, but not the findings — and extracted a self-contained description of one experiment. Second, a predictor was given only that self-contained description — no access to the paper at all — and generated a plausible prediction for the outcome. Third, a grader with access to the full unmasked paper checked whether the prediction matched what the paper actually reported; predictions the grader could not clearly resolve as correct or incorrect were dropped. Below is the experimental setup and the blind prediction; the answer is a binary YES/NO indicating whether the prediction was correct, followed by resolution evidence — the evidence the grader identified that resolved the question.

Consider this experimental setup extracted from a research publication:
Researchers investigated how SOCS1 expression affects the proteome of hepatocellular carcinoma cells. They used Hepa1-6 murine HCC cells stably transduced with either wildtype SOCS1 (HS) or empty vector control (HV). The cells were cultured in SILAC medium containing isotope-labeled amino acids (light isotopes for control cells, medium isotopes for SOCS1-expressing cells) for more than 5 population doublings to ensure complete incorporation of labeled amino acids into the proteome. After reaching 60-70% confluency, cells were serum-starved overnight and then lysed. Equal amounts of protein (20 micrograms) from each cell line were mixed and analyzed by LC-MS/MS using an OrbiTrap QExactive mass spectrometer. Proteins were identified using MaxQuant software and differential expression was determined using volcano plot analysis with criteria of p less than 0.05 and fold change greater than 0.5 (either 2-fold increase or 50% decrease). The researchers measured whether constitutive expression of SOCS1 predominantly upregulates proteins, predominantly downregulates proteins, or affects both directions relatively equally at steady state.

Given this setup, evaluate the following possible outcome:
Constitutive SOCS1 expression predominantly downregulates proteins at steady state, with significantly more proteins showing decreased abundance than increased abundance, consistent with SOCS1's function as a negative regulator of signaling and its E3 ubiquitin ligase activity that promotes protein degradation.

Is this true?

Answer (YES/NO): YES